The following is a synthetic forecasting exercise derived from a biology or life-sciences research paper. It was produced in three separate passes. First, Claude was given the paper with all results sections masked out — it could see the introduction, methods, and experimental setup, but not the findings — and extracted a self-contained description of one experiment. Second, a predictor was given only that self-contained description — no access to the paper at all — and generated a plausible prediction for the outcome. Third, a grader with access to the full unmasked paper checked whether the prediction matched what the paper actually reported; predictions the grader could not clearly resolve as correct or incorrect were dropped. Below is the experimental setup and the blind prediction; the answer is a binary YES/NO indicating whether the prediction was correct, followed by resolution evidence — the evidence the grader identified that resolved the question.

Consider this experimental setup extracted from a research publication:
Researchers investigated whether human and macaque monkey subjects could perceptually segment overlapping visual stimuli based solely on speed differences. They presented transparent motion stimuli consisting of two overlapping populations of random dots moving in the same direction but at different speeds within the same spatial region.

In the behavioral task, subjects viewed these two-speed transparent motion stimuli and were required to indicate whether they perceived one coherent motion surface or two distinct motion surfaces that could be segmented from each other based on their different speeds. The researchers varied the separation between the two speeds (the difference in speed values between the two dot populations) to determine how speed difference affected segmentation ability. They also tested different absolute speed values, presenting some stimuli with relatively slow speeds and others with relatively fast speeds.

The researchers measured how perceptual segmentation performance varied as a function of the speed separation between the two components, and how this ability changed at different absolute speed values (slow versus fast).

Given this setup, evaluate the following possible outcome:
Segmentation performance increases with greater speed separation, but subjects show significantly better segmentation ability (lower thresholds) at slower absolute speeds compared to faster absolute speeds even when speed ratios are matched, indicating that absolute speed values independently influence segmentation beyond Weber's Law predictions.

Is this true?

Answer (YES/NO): YES